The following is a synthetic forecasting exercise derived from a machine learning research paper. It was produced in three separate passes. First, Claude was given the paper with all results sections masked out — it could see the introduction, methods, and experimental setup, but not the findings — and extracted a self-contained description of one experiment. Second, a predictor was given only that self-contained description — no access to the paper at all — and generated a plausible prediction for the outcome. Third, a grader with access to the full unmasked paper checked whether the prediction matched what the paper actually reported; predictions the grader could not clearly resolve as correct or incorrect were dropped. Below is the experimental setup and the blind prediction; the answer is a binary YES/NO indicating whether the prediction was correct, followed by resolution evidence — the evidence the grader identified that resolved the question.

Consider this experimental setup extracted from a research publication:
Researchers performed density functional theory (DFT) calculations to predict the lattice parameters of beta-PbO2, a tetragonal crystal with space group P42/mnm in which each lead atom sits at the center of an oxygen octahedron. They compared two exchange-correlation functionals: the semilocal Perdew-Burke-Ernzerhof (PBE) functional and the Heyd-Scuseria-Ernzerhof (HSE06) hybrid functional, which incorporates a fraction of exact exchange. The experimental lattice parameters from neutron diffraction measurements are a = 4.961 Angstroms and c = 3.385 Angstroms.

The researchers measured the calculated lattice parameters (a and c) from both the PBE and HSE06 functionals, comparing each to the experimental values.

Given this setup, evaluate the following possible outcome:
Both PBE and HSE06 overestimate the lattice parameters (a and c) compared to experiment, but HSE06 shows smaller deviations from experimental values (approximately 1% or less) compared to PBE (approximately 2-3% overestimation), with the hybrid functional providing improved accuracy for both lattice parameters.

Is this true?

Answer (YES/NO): NO